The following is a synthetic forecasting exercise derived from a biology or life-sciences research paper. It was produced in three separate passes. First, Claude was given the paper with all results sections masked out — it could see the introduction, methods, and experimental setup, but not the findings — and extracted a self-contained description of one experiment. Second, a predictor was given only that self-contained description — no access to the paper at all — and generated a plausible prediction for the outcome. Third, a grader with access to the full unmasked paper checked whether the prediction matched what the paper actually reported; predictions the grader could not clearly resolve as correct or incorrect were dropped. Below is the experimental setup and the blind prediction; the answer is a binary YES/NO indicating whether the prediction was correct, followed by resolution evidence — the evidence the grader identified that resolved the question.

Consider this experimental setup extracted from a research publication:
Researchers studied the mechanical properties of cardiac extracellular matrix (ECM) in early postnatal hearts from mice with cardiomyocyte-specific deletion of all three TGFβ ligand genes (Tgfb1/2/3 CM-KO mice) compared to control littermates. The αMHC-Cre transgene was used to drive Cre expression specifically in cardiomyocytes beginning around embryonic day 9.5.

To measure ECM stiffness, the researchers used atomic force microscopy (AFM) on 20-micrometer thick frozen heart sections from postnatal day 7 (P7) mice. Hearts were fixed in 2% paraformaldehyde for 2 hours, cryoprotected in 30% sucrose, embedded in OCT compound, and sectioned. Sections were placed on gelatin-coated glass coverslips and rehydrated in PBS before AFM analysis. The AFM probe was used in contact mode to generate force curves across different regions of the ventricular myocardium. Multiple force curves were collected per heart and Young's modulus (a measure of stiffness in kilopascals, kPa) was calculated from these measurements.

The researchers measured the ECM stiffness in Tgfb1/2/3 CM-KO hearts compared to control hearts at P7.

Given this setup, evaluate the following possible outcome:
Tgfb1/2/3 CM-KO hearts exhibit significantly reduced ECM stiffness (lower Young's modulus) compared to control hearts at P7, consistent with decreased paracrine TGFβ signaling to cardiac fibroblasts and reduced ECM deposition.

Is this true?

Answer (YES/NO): YES